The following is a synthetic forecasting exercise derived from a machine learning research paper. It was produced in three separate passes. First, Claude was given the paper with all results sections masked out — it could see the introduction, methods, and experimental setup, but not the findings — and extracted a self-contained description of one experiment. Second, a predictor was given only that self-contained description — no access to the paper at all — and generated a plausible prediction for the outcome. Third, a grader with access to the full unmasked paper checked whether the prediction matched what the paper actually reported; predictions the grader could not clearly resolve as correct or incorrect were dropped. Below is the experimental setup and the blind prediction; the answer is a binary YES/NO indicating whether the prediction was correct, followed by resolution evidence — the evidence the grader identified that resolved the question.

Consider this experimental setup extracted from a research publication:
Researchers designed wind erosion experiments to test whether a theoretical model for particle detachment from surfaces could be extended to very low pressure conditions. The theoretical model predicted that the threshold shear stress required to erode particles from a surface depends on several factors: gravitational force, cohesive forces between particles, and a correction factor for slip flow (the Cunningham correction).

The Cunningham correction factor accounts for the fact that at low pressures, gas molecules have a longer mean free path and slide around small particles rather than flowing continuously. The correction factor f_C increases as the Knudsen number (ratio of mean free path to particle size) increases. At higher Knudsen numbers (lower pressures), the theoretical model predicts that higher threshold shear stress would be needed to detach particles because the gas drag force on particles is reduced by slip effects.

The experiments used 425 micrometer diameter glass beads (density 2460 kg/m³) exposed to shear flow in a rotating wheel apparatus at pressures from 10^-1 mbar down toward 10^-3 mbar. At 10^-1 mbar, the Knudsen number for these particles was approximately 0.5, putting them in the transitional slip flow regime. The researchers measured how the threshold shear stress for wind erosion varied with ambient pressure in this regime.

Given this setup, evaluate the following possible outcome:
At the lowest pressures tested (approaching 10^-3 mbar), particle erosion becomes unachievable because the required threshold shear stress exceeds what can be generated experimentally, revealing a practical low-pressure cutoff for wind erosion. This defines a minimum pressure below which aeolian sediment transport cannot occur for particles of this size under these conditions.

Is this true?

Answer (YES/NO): NO